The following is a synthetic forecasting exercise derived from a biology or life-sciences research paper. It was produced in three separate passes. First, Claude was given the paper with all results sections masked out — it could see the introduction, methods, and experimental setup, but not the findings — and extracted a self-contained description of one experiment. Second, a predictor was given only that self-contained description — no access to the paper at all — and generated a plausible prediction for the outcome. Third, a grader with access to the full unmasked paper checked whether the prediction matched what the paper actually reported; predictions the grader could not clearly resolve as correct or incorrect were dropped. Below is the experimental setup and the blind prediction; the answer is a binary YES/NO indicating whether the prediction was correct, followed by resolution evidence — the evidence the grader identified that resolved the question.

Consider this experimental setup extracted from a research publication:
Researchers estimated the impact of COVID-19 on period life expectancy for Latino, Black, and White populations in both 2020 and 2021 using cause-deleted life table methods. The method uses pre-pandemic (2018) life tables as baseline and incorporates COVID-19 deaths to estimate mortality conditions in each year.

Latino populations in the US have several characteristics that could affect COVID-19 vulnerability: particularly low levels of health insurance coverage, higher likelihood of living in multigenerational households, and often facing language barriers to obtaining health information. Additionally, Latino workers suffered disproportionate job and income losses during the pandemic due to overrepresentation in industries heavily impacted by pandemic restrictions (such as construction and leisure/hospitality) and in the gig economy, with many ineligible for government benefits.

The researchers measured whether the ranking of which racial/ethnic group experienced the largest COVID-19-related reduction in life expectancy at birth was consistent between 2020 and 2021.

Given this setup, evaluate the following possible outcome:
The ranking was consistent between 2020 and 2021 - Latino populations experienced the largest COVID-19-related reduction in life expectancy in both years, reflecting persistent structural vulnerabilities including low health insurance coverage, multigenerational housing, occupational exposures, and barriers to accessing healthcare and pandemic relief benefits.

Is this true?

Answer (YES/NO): YES